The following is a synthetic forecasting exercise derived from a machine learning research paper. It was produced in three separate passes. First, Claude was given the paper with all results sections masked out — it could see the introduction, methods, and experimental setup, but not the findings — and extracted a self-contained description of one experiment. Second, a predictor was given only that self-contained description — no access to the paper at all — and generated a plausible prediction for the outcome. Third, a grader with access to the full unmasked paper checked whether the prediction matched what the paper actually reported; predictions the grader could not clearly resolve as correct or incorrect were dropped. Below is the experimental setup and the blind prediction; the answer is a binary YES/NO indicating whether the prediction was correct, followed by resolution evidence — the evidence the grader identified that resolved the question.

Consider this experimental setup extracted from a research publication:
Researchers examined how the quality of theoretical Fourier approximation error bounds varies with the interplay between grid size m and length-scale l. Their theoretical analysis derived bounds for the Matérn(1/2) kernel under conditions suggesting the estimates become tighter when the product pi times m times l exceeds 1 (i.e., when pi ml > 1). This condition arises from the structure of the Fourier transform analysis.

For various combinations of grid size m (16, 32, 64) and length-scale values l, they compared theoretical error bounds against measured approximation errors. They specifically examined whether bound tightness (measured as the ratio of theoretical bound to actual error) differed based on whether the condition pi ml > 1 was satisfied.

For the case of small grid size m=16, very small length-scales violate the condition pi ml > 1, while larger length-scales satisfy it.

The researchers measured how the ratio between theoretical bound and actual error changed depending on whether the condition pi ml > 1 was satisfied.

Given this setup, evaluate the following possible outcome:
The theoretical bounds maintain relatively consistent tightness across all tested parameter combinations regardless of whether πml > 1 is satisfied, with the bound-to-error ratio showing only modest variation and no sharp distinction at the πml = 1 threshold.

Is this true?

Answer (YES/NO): NO